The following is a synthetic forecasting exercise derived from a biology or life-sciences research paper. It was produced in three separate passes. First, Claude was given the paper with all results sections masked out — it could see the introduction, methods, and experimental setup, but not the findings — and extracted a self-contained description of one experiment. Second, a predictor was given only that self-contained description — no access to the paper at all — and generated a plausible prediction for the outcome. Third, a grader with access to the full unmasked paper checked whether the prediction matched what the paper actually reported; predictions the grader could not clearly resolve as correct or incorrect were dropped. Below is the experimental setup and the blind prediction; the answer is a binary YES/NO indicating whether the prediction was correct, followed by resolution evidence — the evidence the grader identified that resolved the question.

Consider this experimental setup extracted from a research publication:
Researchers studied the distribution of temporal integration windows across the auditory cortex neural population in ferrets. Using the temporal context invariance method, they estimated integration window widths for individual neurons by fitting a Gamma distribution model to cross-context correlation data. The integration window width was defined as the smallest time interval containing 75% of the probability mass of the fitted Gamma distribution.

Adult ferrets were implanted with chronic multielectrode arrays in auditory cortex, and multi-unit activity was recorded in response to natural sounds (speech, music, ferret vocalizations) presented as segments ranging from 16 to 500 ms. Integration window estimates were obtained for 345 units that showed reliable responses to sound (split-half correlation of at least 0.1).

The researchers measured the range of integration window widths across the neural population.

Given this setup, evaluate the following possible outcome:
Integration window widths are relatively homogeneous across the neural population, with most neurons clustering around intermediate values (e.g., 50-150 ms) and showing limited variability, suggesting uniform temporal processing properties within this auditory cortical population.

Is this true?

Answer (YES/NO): NO